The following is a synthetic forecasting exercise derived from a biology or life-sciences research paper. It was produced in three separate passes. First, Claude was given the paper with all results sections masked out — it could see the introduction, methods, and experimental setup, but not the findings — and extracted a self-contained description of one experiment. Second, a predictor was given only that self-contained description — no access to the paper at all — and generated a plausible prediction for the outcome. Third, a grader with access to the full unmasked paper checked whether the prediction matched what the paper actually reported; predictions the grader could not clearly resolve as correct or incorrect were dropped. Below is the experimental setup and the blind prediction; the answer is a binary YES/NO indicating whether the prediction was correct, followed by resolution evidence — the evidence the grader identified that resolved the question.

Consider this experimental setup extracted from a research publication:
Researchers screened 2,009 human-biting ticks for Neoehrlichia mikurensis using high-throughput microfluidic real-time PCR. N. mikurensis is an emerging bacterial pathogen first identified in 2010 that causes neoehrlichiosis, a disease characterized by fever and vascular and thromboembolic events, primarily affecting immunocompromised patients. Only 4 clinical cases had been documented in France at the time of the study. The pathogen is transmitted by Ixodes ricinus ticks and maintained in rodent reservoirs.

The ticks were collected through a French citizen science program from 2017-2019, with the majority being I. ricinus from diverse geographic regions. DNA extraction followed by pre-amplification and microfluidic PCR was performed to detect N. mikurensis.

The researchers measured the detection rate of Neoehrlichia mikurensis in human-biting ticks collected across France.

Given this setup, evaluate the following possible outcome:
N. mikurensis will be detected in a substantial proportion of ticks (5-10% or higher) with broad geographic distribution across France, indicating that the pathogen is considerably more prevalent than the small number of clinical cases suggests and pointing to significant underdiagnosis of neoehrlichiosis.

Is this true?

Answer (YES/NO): NO